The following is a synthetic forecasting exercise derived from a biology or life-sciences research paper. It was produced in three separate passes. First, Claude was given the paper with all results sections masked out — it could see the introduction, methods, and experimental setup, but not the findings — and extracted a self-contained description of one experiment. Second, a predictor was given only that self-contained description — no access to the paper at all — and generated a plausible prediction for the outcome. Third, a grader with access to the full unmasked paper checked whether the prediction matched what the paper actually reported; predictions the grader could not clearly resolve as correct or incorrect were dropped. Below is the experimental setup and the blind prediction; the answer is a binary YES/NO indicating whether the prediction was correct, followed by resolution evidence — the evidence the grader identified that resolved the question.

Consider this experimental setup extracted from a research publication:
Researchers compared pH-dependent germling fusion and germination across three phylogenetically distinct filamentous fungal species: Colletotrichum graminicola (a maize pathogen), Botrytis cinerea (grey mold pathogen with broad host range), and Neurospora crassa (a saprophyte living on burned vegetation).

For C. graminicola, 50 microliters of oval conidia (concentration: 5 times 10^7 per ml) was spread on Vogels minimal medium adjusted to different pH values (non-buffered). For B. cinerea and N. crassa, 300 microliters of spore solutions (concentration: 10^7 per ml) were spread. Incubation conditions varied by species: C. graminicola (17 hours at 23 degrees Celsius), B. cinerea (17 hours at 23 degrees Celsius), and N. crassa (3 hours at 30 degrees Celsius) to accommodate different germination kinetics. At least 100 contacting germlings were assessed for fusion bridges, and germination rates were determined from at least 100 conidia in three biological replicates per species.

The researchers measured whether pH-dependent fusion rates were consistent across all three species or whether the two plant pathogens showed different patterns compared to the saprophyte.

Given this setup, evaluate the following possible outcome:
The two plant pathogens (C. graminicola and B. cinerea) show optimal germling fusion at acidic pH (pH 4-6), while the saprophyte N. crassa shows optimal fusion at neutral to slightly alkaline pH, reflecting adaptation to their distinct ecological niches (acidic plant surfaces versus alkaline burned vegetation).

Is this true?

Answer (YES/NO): NO